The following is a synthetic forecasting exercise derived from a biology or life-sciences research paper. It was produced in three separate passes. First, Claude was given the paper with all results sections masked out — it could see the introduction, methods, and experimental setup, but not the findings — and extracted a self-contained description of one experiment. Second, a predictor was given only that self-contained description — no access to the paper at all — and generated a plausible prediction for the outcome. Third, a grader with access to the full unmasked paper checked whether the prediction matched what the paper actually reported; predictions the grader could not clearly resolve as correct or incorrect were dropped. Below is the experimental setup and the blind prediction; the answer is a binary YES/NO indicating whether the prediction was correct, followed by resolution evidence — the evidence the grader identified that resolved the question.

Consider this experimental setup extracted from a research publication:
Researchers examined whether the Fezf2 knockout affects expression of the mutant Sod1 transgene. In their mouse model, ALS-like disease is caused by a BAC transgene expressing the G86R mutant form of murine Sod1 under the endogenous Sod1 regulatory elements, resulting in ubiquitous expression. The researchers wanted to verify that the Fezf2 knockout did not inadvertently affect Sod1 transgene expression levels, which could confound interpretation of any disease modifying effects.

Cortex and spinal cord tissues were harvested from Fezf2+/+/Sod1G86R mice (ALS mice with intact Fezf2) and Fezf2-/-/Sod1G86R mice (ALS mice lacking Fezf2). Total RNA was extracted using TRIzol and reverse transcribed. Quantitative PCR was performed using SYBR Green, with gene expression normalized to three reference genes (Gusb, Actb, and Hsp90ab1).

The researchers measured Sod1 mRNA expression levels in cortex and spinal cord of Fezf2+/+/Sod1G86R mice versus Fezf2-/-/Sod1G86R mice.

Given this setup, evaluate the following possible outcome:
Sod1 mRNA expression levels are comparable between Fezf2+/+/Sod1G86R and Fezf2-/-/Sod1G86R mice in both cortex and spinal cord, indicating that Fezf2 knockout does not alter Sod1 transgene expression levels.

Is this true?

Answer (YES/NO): YES